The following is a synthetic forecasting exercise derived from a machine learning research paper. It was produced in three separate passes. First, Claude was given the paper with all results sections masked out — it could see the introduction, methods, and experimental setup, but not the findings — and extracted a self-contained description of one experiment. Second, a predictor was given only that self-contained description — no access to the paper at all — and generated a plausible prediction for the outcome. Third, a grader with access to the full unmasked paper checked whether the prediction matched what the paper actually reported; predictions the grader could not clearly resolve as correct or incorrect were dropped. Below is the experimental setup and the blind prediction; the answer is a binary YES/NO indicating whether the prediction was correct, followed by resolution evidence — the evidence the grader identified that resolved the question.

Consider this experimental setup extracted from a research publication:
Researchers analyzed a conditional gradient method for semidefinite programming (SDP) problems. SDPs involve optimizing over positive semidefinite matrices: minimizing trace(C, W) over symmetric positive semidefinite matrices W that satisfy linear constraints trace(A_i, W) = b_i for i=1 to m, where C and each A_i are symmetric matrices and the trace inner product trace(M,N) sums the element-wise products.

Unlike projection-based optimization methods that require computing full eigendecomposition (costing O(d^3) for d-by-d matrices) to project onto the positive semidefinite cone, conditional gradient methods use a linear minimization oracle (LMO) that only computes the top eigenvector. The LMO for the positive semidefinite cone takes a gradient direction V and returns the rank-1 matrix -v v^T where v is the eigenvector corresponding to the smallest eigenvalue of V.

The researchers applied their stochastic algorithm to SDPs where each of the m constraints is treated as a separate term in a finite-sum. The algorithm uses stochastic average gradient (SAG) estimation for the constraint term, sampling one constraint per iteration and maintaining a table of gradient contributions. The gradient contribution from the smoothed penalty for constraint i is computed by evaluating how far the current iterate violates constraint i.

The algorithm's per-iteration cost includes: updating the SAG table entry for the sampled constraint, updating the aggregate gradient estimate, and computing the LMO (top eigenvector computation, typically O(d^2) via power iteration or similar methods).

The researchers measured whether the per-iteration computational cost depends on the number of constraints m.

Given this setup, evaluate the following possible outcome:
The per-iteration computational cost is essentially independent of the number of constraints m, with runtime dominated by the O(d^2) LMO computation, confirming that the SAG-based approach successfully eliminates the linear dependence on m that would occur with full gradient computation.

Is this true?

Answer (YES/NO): YES